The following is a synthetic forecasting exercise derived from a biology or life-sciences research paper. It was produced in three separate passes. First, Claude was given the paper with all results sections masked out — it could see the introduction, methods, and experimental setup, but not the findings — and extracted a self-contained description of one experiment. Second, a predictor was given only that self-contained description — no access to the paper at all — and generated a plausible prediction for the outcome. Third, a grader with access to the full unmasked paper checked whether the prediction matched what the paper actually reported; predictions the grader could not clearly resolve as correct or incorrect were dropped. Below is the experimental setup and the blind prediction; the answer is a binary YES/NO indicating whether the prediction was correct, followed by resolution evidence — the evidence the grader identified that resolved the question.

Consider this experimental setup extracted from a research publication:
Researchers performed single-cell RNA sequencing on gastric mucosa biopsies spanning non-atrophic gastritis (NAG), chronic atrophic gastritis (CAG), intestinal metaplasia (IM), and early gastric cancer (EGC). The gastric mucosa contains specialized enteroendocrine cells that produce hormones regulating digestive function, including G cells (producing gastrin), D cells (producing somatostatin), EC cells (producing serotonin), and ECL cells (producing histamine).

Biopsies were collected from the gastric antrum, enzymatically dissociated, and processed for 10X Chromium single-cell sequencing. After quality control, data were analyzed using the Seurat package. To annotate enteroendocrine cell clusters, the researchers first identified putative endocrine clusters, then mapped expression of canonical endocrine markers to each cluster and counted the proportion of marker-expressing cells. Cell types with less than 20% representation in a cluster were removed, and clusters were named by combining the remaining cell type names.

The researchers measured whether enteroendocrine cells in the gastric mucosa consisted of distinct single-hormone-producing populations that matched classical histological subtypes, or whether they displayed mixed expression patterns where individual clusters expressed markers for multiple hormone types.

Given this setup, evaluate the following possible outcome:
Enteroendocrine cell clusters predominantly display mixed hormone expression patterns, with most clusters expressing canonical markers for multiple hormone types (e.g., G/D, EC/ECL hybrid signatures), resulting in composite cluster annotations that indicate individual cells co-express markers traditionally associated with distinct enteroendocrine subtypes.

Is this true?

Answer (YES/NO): NO